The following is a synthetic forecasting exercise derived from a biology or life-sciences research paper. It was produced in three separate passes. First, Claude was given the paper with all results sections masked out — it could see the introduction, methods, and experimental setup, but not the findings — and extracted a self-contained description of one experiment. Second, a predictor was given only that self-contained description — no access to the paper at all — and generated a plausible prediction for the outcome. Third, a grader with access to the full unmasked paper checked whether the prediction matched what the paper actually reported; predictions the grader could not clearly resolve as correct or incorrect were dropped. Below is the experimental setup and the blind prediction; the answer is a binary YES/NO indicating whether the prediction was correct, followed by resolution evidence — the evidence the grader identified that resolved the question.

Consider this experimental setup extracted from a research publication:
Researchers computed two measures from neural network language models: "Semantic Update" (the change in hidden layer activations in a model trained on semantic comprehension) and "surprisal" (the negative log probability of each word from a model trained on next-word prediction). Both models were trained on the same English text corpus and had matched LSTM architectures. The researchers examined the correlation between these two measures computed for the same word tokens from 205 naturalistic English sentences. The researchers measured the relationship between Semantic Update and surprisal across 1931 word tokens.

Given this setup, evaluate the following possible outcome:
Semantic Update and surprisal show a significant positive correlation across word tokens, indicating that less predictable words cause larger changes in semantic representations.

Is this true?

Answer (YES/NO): NO